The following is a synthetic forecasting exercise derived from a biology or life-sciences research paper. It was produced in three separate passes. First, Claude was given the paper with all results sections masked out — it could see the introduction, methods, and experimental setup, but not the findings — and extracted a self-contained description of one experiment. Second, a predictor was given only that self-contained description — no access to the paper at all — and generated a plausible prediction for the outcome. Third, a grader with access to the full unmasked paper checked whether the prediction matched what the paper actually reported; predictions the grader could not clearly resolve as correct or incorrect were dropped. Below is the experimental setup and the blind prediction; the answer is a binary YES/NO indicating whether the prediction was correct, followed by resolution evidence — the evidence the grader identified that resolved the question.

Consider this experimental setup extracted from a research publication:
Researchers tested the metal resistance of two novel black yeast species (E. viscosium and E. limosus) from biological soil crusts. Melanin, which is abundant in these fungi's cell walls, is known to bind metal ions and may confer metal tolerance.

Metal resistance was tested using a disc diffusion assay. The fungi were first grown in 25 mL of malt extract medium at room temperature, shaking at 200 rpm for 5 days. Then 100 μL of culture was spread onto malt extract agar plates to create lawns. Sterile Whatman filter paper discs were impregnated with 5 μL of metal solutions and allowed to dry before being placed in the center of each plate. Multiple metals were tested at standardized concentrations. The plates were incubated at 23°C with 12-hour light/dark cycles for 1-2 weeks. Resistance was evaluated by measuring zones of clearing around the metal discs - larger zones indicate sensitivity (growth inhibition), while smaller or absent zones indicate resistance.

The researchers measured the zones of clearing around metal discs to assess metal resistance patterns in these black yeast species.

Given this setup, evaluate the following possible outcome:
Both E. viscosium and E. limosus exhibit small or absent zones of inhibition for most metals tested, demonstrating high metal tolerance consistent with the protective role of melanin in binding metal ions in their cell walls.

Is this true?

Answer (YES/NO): NO